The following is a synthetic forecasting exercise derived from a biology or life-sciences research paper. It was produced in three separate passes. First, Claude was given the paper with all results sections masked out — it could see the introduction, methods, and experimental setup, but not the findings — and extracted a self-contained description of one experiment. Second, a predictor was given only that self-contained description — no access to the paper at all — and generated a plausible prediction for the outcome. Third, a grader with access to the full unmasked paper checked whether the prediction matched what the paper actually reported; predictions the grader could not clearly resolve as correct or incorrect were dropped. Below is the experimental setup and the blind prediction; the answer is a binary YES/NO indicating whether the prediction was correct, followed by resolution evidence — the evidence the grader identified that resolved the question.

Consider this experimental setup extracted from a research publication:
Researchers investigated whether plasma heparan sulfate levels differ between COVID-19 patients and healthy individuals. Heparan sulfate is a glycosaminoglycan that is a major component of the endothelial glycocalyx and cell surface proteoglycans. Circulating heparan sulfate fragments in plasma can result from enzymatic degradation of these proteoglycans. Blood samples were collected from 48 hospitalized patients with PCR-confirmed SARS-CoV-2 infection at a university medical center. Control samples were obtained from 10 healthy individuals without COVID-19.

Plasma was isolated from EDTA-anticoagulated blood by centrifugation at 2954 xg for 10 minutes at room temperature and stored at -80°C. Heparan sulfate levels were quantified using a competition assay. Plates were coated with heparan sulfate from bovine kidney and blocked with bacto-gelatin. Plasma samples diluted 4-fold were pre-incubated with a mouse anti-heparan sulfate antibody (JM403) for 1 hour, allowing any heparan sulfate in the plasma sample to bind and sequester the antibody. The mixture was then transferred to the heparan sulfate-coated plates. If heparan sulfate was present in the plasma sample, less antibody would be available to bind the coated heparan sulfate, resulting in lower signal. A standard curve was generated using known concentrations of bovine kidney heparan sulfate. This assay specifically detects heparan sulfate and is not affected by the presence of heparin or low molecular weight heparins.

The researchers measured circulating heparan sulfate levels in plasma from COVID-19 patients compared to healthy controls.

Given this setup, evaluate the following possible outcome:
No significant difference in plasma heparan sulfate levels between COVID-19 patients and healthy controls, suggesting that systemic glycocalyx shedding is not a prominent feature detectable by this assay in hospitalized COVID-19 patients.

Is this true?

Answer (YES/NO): NO